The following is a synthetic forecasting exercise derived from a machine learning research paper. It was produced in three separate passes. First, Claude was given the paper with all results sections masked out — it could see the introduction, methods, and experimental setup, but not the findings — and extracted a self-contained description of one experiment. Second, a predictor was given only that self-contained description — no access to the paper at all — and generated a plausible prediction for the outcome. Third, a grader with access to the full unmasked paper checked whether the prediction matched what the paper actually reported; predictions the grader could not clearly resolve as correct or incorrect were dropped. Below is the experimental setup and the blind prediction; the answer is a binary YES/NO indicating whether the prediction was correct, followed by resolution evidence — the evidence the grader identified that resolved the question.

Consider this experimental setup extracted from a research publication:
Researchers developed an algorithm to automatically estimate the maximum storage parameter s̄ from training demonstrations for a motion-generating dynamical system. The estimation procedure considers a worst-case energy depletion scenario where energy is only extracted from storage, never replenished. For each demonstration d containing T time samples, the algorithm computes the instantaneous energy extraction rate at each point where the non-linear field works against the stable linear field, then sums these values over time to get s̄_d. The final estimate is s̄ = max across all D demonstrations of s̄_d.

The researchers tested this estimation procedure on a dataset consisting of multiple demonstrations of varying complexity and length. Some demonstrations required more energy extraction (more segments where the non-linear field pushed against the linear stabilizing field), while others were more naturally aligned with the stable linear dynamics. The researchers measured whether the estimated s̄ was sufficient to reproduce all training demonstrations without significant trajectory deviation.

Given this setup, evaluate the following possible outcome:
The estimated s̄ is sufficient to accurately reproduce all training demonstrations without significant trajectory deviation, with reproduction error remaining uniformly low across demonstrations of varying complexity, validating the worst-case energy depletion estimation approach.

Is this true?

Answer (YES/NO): NO